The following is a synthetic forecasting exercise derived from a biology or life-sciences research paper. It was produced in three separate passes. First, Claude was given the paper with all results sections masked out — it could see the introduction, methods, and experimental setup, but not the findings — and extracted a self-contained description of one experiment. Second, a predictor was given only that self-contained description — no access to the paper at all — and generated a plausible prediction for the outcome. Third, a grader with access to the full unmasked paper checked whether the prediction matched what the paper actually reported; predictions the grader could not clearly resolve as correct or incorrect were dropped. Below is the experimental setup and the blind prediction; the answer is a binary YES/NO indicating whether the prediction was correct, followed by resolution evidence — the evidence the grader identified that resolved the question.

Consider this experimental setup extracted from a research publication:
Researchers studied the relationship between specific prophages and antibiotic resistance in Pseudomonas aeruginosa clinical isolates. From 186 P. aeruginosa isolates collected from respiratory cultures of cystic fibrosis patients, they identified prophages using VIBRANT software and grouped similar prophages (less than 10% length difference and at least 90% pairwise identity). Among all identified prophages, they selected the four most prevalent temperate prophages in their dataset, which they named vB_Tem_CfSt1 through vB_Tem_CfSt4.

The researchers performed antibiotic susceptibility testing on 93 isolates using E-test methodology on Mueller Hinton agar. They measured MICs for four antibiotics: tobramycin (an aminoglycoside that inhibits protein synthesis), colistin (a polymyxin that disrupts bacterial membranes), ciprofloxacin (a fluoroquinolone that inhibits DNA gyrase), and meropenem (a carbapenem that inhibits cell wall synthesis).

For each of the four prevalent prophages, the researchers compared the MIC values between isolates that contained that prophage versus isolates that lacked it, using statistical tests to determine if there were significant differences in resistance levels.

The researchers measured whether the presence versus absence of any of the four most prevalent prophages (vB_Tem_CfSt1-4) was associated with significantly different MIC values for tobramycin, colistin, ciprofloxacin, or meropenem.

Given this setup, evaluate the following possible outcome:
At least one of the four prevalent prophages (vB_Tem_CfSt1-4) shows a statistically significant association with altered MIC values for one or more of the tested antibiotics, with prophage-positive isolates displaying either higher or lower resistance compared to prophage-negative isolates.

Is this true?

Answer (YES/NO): YES